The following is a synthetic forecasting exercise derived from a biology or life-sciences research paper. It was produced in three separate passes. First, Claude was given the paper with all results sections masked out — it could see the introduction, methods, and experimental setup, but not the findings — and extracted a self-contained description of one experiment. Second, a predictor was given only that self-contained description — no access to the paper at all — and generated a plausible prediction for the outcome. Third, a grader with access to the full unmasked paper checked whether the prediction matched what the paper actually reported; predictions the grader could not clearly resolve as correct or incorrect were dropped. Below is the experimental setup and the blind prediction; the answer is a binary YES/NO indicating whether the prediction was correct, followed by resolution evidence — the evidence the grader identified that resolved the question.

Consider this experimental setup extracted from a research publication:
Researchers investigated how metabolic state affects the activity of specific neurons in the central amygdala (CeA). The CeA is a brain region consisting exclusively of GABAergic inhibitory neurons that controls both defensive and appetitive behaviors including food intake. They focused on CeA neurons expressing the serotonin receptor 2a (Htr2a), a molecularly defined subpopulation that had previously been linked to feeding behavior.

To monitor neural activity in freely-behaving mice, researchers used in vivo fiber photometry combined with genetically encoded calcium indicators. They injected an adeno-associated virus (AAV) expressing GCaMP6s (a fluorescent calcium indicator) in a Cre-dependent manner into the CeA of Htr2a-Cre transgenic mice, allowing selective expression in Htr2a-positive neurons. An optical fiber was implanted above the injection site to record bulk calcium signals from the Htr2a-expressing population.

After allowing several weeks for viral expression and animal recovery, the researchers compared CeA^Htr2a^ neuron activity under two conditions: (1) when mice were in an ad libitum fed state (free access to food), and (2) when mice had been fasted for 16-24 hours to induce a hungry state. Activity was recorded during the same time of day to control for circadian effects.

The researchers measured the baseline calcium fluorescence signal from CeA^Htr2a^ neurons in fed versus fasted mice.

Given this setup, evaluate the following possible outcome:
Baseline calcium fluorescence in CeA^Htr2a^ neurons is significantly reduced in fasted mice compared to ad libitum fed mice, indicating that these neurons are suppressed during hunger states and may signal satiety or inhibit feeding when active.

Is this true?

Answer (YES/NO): NO